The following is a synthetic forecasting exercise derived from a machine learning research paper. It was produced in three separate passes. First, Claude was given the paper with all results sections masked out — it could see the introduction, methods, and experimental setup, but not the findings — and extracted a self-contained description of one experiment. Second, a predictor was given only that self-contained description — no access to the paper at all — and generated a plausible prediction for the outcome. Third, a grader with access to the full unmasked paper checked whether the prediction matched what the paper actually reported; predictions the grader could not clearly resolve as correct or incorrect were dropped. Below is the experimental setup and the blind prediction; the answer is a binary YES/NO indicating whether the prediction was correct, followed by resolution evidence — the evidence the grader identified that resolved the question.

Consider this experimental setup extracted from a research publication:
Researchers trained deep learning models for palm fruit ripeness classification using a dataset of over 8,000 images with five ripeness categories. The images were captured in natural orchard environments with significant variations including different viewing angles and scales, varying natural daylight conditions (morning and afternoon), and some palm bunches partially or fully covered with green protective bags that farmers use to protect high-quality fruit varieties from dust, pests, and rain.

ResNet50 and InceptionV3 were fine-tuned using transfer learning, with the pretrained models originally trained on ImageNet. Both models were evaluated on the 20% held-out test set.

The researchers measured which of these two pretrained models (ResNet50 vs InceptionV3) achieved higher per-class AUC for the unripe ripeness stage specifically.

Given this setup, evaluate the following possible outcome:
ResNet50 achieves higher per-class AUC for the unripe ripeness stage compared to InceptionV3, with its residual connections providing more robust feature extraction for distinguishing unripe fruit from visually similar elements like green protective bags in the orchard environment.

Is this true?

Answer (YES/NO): NO